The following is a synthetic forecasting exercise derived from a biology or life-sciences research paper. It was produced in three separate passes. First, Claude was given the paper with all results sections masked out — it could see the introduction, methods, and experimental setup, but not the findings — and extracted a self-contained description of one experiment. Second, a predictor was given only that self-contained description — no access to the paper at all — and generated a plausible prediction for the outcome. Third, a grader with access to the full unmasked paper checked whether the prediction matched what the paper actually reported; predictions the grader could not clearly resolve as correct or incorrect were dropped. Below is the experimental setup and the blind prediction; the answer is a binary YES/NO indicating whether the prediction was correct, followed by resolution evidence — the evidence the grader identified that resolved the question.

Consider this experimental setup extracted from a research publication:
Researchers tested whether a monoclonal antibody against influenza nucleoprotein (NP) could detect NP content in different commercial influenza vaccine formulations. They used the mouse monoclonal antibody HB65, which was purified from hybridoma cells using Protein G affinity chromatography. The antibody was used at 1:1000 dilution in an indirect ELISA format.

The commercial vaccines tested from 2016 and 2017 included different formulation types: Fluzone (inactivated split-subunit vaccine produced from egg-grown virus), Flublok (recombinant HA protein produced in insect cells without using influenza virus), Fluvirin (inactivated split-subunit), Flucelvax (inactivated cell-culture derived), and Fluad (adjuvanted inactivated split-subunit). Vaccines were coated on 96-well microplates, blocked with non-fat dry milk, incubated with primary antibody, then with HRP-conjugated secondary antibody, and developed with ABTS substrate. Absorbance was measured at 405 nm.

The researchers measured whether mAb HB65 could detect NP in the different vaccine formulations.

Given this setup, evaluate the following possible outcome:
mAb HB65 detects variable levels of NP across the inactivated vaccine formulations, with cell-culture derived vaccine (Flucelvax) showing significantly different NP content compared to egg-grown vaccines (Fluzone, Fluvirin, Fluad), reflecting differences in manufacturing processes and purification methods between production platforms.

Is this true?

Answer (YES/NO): NO